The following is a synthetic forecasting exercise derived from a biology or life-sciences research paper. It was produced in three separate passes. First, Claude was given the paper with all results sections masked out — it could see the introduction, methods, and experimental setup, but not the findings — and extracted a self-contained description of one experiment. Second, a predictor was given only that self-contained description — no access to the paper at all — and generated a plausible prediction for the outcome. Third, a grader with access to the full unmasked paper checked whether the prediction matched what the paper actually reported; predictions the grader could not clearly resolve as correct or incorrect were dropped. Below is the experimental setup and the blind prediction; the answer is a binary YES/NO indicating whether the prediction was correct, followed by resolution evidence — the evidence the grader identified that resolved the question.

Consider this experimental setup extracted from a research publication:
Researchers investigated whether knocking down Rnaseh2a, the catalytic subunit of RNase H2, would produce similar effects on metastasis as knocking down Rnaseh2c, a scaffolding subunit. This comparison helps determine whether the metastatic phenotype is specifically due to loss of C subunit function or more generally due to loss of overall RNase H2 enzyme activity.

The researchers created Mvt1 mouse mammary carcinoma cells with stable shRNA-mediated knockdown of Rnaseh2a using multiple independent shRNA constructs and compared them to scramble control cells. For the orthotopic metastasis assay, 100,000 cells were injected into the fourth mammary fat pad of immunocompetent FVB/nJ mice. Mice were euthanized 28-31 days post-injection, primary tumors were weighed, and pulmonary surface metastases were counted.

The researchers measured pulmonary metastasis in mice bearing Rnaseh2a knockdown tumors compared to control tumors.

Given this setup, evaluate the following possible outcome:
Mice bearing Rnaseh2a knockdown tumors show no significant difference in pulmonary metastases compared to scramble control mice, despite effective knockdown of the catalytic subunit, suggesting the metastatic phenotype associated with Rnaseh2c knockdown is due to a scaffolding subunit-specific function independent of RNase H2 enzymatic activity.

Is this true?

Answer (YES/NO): YES